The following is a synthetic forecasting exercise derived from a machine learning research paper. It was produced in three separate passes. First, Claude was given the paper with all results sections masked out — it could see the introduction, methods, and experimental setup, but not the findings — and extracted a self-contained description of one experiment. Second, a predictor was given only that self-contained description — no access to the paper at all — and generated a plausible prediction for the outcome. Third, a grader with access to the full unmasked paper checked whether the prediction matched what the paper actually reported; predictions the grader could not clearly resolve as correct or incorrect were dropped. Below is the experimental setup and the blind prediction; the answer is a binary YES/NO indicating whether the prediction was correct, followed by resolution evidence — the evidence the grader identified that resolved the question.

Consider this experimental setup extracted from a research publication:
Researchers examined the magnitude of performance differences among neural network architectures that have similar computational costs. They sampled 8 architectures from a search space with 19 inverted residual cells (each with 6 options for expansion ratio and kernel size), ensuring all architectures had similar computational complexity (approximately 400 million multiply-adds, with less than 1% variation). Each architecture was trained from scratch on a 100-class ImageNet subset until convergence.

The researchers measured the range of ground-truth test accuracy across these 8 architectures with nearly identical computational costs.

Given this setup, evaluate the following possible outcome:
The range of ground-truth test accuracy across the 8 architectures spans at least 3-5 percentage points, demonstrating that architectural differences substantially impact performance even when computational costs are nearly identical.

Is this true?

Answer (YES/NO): NO